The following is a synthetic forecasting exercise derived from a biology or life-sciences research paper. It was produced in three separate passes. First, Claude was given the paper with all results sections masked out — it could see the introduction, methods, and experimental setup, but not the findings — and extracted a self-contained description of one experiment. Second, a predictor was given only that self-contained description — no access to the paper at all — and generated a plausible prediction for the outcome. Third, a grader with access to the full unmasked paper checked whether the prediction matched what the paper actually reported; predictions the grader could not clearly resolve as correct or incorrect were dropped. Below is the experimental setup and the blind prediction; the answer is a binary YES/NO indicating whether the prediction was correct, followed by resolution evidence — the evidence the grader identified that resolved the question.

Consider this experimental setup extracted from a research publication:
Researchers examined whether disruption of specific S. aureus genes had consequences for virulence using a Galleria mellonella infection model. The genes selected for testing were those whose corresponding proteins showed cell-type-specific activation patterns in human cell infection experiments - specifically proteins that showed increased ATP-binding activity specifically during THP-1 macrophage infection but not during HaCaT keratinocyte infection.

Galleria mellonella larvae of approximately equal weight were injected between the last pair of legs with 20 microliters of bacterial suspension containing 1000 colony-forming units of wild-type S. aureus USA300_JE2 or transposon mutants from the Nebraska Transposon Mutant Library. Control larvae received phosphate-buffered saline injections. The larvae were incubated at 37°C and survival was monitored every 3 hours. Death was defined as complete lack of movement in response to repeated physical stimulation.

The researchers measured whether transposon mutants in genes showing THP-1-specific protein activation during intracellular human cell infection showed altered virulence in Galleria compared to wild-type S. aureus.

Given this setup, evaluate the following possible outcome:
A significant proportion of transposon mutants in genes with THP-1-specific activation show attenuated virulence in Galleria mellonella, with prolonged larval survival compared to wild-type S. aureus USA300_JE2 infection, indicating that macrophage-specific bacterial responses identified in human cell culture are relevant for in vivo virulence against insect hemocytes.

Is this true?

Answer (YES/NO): NO